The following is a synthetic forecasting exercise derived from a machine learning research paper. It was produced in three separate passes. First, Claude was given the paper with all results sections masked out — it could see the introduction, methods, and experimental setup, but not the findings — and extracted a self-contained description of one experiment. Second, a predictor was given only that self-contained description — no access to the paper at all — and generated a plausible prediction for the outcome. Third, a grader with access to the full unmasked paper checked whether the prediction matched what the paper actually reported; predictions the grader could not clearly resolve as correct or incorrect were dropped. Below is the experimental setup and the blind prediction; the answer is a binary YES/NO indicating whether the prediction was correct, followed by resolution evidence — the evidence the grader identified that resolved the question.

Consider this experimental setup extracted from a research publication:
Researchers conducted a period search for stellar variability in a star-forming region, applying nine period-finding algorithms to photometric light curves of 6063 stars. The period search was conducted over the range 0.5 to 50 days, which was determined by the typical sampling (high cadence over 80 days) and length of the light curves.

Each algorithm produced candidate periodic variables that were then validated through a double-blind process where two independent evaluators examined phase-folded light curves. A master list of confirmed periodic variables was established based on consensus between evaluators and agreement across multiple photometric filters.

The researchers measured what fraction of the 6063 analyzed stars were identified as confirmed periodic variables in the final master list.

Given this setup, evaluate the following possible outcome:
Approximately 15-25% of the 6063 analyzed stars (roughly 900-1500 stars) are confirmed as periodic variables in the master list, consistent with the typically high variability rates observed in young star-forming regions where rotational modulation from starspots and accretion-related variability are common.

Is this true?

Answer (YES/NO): NO